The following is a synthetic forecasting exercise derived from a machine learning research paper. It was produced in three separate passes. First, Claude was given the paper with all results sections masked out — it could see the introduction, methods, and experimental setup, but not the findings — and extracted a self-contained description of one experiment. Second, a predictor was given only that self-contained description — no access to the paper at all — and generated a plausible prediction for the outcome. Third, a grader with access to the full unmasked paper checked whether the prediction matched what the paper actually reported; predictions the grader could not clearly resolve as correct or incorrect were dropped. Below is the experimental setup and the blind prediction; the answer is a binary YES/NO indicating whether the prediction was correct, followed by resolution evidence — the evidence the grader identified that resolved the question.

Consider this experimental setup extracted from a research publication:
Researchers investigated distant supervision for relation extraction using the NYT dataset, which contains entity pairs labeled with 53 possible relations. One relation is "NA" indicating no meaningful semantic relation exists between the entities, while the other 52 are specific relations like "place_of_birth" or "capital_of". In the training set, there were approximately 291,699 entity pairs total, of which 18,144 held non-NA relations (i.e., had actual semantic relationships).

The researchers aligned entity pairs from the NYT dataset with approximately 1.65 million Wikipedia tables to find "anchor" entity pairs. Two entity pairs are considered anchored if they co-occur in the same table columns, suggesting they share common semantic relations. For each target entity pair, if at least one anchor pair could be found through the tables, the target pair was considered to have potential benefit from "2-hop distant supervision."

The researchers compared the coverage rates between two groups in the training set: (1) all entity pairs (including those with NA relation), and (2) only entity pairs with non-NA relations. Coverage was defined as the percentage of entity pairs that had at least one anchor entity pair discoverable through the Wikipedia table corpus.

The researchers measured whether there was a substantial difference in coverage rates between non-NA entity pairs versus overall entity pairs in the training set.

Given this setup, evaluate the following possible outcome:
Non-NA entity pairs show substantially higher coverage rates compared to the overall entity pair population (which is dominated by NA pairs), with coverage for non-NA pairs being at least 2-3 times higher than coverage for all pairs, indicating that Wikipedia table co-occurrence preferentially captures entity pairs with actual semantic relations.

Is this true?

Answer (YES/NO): YES